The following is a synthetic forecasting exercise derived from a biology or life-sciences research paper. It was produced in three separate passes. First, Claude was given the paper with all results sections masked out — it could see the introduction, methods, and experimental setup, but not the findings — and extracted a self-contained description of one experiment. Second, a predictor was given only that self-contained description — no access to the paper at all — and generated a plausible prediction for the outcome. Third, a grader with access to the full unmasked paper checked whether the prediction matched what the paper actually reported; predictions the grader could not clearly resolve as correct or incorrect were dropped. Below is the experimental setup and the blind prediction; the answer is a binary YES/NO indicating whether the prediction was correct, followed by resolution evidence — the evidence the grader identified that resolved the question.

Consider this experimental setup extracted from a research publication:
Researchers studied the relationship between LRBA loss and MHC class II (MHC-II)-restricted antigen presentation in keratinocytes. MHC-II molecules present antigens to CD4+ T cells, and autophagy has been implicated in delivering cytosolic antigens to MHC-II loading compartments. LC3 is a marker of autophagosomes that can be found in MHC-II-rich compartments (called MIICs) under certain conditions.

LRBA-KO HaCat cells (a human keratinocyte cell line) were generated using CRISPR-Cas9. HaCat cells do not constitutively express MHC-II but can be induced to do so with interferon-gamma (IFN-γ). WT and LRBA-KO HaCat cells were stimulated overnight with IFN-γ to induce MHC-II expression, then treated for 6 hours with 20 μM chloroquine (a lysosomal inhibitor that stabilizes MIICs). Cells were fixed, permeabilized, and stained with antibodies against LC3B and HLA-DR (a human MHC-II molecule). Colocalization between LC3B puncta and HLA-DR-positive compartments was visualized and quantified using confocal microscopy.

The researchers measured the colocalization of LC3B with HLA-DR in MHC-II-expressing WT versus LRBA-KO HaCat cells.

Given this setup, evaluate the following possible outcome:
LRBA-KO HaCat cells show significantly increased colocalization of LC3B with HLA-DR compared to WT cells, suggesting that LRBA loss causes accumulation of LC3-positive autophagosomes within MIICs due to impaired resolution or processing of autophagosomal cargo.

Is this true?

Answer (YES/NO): NO